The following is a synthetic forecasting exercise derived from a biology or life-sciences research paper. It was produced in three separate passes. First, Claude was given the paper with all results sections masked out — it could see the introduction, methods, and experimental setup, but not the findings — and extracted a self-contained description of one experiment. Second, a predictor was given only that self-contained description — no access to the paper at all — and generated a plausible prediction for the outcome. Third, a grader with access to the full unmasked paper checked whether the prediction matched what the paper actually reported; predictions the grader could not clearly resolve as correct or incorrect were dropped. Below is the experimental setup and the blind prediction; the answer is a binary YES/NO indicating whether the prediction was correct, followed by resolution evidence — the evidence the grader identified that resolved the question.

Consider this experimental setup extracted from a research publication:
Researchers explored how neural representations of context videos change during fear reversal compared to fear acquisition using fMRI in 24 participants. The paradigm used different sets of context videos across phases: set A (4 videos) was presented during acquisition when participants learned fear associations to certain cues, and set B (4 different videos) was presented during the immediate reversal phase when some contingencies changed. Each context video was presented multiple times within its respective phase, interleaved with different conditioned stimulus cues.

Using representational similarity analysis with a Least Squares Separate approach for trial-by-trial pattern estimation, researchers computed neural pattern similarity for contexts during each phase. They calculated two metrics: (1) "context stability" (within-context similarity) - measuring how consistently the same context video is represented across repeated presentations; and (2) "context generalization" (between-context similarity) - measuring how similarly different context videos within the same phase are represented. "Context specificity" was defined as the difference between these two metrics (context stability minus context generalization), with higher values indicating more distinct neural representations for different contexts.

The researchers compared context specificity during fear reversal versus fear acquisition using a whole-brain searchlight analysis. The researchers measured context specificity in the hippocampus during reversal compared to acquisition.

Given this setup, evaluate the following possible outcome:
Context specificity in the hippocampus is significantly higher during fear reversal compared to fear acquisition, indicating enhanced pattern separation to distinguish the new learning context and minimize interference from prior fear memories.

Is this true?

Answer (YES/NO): NO